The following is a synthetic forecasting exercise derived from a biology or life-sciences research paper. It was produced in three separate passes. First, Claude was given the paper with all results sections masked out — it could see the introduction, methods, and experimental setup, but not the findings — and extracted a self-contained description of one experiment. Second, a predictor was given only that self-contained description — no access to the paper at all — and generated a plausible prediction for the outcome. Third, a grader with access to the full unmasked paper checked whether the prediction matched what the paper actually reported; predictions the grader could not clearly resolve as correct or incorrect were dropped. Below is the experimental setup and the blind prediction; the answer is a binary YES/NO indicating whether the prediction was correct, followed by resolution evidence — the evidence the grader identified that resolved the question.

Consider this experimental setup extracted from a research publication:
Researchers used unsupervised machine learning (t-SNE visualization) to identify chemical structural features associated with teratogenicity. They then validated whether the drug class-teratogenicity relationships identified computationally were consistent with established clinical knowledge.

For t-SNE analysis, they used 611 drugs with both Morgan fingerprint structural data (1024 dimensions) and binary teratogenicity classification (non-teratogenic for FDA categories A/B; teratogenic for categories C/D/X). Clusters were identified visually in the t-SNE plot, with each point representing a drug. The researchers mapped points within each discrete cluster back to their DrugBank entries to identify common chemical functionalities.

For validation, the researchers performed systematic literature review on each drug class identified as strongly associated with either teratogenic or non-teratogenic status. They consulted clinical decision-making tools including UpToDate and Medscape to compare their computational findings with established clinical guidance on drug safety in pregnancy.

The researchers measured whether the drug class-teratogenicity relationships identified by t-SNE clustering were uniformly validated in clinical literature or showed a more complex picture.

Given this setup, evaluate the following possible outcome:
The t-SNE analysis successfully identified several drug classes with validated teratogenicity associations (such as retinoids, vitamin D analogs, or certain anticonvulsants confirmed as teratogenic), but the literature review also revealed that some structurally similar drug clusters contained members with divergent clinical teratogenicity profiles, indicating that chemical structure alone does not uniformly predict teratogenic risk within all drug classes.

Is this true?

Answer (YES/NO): NO